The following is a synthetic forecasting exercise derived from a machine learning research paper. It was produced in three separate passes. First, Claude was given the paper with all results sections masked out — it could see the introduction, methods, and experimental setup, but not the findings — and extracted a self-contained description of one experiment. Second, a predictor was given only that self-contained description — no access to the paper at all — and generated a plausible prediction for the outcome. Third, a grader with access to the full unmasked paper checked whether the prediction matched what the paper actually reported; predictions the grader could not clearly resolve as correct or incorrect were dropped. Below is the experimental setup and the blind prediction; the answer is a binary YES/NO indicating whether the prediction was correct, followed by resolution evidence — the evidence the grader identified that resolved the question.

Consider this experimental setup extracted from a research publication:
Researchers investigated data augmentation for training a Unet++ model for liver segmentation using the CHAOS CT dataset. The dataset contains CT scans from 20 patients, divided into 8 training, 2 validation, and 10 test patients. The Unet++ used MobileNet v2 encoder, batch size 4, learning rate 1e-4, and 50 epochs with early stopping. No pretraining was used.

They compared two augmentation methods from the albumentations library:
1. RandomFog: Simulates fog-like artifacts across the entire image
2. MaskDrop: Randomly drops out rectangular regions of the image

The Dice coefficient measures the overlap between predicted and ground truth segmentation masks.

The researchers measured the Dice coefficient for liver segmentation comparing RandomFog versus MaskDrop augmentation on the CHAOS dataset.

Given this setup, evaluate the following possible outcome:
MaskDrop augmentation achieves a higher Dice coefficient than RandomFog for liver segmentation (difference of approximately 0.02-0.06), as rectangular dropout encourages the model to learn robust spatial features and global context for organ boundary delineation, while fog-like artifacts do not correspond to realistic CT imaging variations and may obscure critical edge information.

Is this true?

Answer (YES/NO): NO